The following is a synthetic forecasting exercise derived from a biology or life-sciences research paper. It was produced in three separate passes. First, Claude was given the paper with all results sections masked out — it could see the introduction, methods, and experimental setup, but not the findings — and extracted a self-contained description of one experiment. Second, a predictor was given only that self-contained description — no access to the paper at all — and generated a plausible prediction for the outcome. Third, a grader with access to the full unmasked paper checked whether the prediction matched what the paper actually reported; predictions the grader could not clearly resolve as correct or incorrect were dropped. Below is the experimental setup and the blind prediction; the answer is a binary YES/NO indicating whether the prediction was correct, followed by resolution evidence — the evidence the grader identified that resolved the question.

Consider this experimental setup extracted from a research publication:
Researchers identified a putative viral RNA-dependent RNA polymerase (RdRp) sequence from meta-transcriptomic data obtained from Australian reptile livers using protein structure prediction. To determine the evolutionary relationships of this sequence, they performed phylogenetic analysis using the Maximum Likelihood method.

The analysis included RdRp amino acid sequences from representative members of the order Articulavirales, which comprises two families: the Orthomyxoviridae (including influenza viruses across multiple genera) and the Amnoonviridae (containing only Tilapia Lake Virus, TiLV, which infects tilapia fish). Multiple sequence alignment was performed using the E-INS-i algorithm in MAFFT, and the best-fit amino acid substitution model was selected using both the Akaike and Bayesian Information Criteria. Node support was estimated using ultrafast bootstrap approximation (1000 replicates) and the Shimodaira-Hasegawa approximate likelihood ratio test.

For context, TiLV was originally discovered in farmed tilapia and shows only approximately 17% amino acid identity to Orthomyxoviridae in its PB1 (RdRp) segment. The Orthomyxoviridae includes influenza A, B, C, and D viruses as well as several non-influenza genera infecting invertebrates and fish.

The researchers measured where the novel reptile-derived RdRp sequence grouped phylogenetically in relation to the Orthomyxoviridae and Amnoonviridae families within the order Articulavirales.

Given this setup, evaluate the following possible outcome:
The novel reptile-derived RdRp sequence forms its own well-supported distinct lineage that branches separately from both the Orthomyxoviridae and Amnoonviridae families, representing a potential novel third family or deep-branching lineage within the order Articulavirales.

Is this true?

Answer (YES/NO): NO